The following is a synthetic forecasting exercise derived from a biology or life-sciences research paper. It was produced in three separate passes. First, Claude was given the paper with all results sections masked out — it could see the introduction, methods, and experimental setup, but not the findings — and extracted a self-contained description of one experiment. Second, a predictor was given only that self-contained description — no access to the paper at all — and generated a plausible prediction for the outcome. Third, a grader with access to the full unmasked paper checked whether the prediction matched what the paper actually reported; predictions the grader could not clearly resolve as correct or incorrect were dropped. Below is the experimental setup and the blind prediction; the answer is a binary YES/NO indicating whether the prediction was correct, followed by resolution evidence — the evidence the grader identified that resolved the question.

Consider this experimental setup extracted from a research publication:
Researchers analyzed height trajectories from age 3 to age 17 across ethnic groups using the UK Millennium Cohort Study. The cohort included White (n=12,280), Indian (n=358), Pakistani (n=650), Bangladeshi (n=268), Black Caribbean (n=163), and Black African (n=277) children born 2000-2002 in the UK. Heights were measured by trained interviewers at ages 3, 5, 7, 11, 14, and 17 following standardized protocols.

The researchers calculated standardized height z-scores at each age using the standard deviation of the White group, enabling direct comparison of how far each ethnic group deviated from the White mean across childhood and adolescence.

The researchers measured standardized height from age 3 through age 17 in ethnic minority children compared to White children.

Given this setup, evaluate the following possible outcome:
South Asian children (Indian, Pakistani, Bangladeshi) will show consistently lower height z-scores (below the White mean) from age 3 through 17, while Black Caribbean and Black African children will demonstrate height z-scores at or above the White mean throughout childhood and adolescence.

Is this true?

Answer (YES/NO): NO